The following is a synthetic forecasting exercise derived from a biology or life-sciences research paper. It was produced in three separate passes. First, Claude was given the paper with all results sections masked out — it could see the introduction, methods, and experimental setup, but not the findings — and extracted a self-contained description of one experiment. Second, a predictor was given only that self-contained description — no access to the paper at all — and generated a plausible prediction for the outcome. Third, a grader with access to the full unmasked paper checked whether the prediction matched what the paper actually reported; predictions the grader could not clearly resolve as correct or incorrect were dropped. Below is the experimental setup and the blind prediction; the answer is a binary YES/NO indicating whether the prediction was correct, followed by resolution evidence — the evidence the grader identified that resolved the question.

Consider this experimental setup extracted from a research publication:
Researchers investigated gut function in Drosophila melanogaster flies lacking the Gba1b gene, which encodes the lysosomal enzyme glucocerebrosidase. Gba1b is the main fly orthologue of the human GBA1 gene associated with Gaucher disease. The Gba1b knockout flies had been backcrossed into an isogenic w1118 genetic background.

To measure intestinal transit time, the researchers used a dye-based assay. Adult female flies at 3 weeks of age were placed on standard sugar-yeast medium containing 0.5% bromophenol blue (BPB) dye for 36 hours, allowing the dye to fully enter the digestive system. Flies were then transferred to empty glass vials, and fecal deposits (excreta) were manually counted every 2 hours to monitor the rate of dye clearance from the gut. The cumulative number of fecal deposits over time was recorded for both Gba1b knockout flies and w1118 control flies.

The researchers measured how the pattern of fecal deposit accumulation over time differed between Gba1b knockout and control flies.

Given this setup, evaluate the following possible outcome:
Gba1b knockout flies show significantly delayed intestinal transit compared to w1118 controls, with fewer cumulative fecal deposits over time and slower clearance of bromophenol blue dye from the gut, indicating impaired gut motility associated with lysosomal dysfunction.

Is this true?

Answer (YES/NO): YES